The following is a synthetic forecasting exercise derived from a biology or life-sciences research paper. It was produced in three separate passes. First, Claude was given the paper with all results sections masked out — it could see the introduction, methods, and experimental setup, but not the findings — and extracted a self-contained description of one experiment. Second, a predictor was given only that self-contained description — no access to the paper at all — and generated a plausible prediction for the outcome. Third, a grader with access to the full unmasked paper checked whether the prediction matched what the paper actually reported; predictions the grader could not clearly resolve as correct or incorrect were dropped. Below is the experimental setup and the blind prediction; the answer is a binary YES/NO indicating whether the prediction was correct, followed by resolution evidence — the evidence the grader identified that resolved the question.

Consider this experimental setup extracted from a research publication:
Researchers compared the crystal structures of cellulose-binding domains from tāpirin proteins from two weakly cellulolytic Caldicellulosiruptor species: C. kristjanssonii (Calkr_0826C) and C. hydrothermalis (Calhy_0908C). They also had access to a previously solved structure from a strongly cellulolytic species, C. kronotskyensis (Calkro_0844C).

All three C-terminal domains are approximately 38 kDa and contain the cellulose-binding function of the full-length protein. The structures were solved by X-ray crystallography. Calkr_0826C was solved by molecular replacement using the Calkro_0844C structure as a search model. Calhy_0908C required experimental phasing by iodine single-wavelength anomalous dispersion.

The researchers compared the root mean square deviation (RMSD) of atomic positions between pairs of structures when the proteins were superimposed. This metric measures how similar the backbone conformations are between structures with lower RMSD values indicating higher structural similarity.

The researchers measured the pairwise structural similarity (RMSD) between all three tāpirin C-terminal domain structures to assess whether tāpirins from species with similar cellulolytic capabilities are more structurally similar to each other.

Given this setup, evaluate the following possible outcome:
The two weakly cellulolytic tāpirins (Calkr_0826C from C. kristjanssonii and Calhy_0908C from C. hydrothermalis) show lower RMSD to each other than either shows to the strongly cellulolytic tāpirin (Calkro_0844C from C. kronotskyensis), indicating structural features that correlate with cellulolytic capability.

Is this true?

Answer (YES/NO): NO